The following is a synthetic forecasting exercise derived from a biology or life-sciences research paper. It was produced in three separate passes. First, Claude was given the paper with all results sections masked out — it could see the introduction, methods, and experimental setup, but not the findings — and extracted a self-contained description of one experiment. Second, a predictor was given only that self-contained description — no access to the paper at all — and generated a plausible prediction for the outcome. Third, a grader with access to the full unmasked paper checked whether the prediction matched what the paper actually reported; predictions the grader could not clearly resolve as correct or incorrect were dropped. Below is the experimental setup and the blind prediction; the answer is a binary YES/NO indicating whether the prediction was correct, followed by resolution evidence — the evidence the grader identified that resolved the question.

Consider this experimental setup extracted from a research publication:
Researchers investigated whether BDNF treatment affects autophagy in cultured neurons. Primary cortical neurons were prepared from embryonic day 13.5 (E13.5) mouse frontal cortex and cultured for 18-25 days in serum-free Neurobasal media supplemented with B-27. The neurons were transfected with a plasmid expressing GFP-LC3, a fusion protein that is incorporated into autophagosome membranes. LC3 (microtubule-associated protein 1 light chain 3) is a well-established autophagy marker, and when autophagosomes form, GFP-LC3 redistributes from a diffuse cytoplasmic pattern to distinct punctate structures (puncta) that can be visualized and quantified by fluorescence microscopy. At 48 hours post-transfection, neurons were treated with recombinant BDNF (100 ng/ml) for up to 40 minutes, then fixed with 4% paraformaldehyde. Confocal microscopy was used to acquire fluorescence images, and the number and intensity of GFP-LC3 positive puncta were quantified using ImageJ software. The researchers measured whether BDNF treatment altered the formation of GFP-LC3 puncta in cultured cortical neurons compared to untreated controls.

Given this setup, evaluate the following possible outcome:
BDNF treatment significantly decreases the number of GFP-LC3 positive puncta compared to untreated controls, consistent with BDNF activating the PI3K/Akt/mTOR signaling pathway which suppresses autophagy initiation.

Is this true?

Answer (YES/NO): NO